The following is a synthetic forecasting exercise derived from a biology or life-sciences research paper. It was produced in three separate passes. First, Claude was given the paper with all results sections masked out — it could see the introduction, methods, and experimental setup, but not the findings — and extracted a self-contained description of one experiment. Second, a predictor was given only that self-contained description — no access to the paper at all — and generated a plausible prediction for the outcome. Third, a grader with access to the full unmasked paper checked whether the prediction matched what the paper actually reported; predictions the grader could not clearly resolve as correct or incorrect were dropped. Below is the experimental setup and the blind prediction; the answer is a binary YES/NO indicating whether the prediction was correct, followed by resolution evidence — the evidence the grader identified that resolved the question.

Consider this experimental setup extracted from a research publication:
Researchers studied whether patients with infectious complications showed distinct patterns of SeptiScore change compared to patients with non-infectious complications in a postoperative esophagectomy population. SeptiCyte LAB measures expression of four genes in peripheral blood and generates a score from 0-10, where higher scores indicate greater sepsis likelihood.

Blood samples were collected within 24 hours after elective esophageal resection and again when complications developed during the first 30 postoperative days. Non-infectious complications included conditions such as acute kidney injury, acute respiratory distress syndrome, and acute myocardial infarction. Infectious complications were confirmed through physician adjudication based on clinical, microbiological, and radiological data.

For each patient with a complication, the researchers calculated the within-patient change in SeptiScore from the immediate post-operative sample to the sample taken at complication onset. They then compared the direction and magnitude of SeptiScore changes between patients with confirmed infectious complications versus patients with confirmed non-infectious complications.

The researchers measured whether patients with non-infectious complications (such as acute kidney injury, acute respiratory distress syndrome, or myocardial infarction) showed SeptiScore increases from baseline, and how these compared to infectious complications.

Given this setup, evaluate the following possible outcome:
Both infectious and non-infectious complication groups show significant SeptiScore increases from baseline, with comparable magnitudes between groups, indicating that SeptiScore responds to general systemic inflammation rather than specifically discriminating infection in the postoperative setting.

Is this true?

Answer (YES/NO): NO